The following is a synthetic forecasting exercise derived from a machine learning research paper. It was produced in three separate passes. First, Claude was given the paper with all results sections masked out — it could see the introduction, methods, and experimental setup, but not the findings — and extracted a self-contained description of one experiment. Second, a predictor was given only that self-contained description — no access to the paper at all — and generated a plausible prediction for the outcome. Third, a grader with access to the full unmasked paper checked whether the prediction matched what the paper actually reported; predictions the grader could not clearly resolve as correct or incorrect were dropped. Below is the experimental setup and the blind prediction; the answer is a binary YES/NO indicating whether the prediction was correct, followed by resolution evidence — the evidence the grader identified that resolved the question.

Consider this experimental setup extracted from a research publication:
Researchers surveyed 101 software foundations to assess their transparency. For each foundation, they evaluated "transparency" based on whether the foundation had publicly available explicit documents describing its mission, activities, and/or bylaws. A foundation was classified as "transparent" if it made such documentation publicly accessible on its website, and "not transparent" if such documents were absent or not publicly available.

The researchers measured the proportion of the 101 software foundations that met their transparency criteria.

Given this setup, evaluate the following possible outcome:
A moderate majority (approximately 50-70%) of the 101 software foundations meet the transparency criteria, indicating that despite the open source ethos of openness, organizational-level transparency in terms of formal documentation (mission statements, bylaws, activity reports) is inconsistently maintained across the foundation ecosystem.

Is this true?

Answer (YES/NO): YES